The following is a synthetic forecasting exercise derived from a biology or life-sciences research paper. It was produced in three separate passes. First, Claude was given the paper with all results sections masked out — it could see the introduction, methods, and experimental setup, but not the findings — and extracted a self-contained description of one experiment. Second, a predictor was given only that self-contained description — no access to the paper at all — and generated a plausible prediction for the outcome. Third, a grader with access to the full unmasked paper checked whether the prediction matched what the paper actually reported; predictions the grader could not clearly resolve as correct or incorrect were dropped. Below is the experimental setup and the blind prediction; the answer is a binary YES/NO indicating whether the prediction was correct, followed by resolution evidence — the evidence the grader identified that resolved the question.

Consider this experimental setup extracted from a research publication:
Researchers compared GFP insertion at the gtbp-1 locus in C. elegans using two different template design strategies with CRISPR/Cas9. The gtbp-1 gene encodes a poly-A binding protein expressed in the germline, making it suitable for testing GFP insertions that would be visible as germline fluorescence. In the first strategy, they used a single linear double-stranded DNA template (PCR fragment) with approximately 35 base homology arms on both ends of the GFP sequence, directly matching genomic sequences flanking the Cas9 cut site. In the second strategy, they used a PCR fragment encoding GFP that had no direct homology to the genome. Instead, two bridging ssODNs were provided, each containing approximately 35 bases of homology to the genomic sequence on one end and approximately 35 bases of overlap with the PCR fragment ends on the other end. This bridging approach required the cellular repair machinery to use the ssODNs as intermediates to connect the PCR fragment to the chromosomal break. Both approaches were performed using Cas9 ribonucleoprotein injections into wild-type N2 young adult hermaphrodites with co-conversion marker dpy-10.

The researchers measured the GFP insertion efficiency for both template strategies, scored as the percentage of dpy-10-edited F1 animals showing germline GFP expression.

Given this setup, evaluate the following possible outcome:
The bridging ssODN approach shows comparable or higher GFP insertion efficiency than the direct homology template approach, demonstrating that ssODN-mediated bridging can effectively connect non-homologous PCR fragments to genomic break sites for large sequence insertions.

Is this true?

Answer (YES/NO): NO